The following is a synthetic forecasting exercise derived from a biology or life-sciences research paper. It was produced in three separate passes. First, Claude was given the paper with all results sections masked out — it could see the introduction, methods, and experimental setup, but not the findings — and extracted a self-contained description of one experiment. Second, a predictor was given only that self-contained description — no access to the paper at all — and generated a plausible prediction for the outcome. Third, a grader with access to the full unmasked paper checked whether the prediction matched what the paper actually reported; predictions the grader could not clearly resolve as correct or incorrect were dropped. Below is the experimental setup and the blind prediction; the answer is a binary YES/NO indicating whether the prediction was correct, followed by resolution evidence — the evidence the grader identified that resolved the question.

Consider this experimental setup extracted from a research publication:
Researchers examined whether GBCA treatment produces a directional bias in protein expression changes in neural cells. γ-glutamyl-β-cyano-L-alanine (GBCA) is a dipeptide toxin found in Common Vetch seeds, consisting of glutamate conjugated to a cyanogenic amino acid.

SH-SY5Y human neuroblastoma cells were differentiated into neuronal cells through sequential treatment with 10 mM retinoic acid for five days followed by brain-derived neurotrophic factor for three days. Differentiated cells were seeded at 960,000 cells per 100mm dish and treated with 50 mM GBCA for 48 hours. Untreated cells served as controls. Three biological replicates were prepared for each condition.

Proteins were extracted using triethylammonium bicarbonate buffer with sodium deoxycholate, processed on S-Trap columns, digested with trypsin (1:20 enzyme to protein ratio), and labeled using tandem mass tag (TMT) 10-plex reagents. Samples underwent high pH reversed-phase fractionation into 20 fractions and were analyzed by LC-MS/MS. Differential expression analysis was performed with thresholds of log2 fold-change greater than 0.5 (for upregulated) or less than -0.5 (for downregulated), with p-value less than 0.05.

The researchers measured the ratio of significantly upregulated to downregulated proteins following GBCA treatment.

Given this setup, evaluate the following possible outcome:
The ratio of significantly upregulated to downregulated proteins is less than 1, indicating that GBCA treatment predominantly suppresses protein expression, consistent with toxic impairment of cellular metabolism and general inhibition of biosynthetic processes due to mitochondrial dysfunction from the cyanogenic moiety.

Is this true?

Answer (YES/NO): NO